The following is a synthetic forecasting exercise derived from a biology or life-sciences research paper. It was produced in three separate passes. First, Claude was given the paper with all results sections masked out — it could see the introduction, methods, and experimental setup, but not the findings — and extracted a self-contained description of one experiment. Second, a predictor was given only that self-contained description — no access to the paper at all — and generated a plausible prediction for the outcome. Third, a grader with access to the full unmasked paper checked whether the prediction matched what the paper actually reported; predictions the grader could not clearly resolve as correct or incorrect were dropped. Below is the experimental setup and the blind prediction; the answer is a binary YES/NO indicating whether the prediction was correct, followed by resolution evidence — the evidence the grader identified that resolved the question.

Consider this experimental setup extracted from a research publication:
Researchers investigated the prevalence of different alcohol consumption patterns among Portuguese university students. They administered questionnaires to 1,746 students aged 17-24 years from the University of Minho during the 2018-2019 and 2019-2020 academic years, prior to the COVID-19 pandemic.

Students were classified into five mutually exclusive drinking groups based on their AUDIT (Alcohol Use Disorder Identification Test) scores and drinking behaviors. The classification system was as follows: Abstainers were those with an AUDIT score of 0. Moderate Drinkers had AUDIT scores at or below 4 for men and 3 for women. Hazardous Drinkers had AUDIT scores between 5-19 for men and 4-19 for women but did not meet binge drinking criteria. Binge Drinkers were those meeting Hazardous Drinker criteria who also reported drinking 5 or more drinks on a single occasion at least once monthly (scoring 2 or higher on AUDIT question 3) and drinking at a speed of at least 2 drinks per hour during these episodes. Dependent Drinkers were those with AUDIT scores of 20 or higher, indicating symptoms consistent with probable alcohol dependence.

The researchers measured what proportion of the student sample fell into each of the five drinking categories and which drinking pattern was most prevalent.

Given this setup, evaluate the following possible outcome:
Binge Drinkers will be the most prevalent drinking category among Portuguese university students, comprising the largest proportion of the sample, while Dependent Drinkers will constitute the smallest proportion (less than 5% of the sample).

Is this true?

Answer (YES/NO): NO